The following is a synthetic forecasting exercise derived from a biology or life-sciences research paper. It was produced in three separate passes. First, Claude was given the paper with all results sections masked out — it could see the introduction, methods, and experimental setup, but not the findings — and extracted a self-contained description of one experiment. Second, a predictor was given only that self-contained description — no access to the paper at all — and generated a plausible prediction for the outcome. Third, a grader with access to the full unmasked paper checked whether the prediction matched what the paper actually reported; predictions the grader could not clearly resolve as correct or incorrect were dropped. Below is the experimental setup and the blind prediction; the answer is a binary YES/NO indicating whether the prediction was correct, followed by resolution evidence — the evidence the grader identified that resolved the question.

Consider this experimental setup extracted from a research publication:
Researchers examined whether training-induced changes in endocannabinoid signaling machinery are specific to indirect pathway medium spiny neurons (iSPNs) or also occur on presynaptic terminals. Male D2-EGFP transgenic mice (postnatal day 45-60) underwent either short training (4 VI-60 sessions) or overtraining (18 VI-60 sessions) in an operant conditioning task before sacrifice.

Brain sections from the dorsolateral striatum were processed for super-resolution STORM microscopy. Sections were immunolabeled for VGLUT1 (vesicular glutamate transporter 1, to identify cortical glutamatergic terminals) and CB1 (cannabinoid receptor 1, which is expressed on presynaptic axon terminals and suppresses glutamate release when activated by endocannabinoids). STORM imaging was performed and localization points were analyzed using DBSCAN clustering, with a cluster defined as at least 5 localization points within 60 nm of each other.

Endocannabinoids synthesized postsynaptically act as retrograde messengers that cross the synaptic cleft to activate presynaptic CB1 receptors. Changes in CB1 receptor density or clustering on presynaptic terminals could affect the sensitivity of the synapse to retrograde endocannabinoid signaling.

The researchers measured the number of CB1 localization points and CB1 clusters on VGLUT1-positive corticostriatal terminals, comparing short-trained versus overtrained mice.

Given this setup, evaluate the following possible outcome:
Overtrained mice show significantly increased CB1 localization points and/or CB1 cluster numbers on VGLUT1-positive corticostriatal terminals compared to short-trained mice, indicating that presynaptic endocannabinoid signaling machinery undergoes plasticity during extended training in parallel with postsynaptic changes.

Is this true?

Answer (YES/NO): NO